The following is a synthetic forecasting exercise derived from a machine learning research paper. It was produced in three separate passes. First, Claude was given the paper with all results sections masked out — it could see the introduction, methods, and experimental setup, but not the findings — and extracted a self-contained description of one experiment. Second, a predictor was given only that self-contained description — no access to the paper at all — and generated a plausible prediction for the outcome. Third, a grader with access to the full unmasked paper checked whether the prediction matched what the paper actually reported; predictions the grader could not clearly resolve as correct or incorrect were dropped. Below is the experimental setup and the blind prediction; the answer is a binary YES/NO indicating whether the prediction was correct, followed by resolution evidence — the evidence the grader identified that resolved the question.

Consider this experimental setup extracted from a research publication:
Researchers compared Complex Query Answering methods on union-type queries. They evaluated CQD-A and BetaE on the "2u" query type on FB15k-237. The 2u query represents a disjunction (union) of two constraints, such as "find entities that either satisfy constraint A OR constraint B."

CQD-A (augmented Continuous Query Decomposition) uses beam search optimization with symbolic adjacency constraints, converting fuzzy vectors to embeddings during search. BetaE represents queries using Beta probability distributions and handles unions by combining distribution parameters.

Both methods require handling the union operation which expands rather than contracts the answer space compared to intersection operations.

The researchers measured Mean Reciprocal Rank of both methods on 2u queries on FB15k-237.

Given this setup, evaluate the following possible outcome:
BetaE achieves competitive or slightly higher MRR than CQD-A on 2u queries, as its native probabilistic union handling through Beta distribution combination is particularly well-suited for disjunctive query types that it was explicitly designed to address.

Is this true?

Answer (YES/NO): NO